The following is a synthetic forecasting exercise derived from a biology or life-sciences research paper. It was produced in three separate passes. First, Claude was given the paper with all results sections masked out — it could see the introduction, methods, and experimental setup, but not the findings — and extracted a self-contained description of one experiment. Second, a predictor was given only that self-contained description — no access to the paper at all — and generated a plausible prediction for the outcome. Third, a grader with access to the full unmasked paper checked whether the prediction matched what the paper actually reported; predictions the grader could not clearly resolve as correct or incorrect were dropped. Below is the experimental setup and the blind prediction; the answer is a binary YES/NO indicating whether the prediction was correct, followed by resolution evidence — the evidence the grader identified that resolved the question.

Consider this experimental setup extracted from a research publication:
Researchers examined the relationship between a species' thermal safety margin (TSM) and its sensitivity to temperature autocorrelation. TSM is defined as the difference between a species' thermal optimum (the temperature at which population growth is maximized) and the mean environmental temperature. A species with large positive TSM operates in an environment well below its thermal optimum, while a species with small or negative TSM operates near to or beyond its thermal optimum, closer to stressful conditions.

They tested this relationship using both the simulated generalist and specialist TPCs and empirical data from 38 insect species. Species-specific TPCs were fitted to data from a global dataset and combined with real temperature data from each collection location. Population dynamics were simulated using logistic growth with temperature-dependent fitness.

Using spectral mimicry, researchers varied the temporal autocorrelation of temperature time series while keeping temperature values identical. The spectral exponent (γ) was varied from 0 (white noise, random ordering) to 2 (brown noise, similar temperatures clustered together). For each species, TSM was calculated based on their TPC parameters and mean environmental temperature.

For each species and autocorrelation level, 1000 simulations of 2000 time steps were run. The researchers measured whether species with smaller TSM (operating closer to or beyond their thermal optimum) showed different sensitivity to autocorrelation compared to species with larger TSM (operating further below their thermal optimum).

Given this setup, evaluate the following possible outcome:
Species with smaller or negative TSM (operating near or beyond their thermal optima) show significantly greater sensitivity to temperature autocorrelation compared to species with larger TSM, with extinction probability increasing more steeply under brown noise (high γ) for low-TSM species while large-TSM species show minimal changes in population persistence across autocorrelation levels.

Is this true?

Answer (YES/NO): YES